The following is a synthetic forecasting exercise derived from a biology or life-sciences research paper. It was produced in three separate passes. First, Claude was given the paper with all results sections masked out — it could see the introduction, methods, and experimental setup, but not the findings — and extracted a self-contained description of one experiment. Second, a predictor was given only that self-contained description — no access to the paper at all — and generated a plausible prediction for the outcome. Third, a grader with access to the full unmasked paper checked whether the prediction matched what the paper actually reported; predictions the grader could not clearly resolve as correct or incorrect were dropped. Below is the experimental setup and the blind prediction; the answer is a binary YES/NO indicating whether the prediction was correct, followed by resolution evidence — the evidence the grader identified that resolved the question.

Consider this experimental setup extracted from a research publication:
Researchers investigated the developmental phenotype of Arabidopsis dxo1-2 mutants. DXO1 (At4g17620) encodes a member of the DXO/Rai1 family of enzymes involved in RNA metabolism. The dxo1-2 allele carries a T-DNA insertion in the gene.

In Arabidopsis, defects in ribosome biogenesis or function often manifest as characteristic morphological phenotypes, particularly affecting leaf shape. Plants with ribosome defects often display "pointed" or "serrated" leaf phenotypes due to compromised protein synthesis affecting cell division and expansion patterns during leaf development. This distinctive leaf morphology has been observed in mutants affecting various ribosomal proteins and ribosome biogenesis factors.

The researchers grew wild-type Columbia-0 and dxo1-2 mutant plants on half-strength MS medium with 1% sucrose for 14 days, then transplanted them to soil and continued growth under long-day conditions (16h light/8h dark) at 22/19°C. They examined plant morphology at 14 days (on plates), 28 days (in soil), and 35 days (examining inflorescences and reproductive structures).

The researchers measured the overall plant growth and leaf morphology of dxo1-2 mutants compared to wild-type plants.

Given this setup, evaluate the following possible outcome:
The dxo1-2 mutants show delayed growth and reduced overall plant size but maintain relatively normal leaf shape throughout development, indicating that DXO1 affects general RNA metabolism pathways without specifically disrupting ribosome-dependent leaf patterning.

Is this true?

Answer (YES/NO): NO